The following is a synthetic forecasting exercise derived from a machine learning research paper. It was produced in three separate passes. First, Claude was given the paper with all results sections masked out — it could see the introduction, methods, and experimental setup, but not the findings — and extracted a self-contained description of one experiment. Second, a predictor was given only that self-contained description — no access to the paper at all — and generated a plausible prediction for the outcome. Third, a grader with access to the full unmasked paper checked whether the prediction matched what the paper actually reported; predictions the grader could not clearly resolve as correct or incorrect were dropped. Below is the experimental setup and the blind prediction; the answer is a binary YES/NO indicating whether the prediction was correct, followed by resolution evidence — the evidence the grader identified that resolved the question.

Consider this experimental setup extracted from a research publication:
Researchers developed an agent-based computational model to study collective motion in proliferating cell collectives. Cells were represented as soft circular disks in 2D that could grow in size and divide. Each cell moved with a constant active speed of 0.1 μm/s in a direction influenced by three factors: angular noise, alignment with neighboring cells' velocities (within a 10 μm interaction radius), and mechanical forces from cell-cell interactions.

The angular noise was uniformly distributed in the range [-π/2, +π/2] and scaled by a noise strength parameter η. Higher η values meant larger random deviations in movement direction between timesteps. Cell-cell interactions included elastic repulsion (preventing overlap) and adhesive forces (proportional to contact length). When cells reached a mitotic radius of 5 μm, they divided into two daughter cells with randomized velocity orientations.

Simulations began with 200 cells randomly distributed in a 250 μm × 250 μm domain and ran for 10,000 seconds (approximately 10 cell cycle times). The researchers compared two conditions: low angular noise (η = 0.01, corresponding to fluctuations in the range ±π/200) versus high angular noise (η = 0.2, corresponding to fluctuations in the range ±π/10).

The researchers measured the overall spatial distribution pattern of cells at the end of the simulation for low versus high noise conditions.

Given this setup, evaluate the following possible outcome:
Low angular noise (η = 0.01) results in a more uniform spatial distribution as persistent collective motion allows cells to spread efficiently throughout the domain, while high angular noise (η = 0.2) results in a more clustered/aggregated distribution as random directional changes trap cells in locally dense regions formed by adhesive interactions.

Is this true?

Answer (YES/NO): NO